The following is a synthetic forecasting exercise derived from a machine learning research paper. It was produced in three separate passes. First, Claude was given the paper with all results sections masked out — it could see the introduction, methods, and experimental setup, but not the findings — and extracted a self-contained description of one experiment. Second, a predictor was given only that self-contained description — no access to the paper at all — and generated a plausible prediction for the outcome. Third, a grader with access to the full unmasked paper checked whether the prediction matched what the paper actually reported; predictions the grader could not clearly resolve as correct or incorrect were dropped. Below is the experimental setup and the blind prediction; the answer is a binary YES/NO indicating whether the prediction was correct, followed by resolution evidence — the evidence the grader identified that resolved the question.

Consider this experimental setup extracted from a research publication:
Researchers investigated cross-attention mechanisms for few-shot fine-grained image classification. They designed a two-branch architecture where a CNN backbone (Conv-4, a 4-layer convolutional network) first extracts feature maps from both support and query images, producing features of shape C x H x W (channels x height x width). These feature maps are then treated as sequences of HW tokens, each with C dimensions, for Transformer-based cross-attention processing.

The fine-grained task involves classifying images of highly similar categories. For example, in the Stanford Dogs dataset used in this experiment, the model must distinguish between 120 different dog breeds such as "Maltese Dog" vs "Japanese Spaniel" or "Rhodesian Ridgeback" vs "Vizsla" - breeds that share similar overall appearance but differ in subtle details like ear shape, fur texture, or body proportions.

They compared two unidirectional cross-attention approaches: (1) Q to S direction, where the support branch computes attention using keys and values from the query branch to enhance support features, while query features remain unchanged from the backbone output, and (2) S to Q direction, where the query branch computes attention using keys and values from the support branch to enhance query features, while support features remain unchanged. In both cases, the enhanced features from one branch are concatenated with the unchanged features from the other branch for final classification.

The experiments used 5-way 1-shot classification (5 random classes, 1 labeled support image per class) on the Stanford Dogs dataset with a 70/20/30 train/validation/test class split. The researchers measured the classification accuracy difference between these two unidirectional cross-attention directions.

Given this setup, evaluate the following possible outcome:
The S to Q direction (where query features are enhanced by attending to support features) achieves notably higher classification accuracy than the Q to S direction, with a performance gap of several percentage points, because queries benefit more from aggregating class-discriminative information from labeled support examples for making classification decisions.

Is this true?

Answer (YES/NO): NO